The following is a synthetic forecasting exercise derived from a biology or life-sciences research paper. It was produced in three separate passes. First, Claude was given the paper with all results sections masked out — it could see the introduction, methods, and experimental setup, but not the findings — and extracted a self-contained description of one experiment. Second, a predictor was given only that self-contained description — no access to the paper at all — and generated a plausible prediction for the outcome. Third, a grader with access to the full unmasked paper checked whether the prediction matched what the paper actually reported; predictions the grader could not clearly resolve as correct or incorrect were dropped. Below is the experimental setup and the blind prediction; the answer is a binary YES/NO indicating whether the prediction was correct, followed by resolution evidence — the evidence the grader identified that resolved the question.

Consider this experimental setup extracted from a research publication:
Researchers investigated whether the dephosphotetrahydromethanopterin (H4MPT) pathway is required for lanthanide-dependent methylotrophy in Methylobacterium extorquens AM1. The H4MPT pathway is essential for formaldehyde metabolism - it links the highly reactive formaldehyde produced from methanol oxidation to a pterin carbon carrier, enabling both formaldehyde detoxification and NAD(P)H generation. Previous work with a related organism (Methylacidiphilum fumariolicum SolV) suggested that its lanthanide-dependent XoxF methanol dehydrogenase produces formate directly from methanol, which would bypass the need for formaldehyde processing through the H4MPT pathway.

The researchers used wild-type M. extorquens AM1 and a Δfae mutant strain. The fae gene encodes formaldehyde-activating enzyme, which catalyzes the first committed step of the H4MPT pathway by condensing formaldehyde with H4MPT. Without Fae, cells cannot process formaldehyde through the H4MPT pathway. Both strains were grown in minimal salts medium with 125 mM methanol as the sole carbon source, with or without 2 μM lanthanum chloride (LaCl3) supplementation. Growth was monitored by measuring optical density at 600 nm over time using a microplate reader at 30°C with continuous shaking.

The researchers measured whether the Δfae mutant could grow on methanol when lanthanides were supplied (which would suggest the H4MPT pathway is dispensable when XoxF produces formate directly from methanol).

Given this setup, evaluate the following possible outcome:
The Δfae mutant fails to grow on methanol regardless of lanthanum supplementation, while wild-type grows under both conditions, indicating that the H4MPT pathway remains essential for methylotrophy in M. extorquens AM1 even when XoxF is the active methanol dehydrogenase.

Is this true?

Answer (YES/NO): YES